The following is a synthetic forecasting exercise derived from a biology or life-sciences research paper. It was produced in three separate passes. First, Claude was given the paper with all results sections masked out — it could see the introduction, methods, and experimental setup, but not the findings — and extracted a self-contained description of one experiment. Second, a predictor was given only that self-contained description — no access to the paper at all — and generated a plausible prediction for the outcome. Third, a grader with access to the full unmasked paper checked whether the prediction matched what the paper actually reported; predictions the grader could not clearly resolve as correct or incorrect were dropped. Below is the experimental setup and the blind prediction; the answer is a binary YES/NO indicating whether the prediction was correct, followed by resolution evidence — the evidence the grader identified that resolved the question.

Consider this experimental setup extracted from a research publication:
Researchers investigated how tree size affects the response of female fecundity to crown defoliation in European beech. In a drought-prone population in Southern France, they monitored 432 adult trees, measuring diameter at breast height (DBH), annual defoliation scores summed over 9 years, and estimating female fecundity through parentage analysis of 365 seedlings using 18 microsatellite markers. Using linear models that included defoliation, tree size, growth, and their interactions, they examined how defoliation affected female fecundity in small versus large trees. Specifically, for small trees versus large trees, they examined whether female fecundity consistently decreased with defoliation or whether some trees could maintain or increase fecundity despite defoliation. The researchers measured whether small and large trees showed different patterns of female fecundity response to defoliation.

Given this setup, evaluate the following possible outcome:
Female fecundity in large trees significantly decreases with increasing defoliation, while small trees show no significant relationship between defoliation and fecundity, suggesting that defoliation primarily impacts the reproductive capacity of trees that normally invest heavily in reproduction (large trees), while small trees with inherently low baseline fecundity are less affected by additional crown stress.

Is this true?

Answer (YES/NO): NO